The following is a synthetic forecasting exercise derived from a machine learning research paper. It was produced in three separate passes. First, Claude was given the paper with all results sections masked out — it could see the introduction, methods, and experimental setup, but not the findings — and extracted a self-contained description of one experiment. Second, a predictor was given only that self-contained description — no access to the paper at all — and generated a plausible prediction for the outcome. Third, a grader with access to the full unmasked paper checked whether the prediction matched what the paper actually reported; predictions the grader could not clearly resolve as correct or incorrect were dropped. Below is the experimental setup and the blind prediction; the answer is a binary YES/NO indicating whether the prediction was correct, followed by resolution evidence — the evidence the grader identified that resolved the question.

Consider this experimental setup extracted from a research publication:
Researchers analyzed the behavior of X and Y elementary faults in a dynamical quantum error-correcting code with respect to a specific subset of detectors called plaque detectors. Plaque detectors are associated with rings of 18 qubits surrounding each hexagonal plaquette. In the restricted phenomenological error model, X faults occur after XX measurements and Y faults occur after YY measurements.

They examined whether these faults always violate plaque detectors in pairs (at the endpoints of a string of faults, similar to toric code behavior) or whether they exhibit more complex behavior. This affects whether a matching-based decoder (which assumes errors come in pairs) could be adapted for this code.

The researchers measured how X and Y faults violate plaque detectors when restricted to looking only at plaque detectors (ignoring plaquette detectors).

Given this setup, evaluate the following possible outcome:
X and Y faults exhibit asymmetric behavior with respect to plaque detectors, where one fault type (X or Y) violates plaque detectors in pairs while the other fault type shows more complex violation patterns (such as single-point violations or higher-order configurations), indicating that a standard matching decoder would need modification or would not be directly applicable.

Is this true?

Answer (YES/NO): NO